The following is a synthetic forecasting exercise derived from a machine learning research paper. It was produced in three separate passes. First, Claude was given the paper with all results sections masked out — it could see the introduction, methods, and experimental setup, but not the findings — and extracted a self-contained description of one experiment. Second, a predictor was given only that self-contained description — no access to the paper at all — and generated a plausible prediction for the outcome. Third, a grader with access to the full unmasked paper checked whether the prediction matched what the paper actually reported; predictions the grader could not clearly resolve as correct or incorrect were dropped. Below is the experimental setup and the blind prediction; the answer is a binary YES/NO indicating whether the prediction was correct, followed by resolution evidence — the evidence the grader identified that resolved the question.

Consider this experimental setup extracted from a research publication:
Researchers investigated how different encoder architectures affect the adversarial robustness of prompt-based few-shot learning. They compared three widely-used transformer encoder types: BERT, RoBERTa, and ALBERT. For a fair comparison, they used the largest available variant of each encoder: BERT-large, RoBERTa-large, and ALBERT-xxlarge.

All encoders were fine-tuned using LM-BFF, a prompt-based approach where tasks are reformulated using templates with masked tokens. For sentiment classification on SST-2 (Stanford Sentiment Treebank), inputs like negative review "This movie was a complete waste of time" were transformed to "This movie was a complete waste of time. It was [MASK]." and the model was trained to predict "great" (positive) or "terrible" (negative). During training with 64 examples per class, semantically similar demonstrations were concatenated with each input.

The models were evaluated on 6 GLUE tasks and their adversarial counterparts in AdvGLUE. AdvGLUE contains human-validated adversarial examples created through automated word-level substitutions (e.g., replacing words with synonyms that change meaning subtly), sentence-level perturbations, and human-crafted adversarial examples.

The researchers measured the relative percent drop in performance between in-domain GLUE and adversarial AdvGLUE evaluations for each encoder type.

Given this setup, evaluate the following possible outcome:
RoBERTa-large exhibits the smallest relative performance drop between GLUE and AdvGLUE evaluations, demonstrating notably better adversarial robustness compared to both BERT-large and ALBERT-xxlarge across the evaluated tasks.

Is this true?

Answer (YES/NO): YES